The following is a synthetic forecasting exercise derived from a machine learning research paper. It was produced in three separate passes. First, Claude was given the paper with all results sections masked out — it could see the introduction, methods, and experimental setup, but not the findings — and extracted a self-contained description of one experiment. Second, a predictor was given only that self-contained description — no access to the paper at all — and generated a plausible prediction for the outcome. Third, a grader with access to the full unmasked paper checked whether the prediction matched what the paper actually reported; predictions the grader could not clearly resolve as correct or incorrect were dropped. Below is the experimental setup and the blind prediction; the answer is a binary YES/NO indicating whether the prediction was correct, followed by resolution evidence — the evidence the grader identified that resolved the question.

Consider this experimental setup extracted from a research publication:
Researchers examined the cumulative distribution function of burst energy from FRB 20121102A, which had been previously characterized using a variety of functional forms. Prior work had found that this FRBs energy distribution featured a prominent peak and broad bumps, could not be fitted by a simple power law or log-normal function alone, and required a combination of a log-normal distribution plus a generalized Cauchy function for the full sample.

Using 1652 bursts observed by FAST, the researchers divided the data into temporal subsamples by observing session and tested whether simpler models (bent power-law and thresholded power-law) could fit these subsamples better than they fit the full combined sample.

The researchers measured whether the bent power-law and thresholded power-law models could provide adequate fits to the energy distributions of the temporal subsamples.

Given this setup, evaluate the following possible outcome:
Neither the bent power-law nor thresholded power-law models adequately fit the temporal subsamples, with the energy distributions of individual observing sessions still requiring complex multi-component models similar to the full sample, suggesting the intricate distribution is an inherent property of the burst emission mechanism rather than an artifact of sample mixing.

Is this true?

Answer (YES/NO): NO